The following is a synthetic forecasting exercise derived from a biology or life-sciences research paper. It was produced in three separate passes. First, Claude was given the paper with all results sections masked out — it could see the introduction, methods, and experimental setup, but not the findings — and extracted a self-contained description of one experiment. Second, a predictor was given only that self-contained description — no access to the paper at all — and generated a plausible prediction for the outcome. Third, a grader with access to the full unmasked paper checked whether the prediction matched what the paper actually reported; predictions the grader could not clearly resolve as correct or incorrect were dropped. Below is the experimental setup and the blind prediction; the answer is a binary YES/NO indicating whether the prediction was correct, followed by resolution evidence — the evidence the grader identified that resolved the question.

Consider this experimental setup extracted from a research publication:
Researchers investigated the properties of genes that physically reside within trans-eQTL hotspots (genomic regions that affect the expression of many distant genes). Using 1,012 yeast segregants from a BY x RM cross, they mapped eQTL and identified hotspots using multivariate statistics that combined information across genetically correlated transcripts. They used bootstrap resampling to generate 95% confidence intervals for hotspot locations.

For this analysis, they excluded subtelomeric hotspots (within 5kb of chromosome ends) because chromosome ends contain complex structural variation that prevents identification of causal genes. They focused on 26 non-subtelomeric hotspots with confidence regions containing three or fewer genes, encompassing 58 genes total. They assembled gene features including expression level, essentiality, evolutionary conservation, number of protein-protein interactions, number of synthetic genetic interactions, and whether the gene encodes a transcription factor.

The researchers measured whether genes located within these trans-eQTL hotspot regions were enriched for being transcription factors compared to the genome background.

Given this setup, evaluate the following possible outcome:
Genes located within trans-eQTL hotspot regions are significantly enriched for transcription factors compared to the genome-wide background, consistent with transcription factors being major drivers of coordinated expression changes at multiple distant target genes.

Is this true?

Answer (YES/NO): YES